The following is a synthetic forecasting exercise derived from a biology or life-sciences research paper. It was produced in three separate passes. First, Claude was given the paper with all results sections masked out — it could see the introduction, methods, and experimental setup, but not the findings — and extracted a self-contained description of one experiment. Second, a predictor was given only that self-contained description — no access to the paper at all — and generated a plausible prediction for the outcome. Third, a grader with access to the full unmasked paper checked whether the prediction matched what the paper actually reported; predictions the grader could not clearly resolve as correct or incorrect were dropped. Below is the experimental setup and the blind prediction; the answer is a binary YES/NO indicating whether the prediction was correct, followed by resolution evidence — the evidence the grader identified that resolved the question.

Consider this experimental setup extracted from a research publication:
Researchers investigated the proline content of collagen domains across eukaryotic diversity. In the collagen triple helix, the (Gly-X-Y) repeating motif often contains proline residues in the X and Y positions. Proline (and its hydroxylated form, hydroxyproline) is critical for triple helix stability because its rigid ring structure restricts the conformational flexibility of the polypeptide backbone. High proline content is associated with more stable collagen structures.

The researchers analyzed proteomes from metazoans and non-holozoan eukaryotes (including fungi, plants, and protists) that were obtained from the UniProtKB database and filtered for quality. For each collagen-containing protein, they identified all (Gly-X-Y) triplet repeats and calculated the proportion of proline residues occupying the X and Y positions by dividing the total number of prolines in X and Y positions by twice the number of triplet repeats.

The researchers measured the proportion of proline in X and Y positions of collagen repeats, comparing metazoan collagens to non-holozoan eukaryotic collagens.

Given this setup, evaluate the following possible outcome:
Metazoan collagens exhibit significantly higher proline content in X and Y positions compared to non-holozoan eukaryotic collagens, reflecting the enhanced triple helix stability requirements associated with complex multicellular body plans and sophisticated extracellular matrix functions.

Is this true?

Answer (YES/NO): NO